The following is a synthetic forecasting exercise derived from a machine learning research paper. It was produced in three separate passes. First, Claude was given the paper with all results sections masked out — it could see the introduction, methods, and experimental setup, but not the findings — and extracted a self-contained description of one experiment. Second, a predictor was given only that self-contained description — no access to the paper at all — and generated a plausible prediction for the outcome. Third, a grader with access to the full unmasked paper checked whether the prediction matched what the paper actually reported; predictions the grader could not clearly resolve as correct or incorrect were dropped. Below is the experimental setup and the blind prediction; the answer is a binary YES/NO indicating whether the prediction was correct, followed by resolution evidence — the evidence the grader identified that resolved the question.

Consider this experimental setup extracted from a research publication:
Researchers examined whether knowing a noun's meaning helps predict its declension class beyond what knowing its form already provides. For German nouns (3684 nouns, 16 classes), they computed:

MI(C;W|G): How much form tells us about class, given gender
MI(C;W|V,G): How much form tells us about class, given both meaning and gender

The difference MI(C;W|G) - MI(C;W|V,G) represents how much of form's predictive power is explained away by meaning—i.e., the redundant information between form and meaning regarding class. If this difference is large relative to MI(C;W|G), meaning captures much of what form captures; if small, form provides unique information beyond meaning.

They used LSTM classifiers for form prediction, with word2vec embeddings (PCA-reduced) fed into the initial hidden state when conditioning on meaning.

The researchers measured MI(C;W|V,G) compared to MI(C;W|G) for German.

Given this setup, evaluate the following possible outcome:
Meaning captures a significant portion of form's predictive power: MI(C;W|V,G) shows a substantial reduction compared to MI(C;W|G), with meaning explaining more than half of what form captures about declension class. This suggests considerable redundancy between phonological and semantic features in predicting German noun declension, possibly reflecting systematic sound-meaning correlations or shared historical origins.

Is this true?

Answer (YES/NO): NO